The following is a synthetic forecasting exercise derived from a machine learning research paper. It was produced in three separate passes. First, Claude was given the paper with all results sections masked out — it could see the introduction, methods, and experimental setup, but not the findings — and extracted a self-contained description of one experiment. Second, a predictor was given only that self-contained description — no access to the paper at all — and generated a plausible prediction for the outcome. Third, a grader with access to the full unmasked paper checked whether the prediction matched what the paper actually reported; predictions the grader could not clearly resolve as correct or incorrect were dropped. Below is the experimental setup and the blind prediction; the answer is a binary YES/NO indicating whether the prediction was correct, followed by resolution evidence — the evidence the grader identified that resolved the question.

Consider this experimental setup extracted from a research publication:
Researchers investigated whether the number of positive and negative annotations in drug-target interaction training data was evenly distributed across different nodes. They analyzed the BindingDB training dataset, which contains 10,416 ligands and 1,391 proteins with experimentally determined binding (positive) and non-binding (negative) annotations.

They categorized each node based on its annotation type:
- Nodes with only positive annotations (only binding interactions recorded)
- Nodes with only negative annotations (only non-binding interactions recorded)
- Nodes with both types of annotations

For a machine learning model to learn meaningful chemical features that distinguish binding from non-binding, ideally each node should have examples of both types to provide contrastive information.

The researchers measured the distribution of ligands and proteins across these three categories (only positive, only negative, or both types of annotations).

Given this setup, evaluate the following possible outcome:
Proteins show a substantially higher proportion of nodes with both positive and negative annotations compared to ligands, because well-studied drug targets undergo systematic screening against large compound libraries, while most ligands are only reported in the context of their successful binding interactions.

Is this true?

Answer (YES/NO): YES